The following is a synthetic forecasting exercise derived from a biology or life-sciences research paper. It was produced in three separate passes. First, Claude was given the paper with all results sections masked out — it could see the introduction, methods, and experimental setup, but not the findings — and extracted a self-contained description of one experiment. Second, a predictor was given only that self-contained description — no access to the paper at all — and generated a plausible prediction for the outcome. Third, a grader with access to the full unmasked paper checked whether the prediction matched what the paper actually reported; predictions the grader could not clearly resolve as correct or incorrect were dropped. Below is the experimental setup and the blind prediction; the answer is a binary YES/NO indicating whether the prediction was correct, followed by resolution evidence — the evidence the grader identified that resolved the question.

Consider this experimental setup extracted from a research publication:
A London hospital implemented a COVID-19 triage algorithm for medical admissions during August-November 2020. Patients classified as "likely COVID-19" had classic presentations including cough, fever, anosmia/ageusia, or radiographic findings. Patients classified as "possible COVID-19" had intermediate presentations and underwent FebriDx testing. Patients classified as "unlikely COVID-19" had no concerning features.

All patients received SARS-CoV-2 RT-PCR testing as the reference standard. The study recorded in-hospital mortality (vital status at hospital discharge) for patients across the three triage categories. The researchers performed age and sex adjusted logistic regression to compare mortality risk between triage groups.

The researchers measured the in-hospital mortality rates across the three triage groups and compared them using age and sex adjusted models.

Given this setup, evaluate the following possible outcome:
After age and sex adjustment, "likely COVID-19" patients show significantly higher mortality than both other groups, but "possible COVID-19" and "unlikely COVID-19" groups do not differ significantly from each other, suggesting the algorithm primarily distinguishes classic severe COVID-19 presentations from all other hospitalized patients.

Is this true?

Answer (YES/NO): NO